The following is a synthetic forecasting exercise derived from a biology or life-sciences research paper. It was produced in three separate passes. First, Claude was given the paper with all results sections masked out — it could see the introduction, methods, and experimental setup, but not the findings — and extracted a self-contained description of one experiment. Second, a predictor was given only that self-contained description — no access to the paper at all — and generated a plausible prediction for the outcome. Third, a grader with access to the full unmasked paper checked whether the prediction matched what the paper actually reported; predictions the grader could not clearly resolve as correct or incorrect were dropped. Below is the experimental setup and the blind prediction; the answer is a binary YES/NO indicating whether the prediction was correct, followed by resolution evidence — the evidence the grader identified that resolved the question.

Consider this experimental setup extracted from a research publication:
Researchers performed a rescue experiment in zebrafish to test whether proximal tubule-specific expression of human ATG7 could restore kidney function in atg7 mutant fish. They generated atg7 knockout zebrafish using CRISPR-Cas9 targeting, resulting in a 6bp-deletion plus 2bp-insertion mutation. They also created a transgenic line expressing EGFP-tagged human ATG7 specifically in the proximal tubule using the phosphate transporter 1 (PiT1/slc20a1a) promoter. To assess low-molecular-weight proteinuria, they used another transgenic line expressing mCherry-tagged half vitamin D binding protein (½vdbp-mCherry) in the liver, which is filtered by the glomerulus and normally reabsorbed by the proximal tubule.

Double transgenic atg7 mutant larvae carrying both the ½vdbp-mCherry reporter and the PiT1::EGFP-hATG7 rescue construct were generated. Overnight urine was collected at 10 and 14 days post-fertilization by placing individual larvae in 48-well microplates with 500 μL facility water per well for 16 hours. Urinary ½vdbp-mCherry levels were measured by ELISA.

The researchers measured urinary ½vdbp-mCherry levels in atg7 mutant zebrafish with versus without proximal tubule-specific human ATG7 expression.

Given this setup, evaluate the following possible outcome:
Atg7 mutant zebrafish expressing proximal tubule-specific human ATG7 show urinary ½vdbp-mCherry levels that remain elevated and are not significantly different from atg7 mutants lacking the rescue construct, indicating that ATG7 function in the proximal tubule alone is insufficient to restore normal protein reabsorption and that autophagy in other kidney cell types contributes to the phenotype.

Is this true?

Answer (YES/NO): NO